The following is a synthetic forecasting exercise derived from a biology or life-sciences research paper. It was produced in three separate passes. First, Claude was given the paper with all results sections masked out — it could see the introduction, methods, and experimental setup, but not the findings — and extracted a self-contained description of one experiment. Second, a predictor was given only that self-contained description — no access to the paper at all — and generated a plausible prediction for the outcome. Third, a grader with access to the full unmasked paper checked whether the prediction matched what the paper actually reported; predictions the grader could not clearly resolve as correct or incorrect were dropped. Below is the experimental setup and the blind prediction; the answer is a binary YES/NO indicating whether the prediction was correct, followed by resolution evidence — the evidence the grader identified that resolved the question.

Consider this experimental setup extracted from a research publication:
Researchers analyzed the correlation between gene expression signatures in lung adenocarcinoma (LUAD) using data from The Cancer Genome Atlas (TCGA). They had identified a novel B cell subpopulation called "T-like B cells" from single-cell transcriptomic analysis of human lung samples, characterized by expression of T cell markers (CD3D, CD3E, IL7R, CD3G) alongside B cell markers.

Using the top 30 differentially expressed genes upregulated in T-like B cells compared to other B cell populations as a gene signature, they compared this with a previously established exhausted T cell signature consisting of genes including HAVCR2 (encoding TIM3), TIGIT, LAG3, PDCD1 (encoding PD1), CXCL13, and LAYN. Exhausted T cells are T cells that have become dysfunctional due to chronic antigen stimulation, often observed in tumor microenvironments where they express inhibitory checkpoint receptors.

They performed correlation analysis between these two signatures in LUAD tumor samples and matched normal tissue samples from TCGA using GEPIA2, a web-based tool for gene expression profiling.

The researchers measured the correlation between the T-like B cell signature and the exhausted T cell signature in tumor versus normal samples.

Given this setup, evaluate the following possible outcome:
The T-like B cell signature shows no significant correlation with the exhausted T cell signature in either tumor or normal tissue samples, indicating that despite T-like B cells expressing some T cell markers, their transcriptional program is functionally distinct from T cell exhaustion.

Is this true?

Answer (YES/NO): NO